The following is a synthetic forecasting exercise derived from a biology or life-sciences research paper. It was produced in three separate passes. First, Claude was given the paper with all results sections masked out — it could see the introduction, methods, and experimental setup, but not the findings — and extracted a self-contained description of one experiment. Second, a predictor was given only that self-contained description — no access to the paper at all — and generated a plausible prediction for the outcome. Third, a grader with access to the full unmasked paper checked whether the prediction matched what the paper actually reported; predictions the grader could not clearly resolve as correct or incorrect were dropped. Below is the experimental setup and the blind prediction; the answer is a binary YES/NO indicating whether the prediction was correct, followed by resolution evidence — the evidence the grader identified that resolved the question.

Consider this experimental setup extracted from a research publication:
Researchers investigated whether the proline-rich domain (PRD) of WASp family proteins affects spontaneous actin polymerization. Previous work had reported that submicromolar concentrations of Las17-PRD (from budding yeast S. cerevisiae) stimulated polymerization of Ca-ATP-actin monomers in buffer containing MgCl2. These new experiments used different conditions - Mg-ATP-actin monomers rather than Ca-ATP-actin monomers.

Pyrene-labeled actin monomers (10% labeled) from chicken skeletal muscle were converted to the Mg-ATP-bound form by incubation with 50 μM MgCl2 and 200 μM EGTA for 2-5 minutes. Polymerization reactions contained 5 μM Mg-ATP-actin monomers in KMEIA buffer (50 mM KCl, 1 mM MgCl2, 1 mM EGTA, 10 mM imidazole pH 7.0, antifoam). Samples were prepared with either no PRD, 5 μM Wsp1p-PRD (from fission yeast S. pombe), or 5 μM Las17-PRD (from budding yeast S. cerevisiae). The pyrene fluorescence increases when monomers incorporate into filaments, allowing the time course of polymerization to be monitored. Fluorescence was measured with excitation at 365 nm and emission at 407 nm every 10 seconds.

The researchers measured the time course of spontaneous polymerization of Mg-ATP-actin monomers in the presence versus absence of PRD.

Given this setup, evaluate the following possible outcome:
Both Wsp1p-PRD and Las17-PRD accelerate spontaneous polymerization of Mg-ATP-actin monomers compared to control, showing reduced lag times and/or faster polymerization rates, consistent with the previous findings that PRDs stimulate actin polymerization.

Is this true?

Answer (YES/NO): NO